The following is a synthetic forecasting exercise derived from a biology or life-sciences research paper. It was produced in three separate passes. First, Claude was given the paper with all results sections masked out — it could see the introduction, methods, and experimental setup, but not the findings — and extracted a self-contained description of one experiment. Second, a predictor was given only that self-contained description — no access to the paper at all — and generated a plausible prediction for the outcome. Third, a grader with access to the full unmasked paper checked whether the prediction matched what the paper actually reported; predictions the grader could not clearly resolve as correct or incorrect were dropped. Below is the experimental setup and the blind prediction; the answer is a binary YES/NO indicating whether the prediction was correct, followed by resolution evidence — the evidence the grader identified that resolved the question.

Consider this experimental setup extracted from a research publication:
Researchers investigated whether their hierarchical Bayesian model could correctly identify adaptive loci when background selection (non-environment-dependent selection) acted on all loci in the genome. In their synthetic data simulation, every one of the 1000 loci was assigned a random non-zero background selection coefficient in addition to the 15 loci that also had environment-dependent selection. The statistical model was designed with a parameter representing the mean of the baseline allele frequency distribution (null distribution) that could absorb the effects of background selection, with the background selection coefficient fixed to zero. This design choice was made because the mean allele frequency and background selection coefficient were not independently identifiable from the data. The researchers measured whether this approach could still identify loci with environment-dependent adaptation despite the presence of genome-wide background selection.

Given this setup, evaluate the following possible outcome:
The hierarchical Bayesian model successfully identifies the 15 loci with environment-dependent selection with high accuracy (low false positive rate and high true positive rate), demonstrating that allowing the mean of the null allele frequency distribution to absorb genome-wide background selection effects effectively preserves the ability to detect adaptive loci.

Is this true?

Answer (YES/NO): NO